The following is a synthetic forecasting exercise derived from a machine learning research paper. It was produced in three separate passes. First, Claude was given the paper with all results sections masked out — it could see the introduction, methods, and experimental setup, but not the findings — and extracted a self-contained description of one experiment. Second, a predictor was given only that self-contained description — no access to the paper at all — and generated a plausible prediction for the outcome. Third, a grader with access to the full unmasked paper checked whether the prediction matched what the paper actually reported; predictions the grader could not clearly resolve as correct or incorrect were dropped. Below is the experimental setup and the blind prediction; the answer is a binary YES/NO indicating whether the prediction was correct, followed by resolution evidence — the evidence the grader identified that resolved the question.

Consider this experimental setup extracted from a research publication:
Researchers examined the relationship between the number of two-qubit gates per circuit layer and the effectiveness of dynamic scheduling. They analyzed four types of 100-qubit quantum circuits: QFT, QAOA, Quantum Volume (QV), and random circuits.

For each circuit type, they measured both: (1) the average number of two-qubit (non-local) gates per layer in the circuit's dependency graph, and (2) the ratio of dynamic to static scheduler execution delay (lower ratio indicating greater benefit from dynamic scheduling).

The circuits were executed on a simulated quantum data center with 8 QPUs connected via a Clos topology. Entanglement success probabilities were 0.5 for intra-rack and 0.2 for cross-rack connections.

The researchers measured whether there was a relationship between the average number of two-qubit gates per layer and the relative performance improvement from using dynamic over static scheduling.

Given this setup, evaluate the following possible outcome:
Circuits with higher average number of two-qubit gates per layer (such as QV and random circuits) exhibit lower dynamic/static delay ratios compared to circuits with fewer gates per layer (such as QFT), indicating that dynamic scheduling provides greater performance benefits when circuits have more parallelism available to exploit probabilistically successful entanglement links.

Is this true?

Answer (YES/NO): YES